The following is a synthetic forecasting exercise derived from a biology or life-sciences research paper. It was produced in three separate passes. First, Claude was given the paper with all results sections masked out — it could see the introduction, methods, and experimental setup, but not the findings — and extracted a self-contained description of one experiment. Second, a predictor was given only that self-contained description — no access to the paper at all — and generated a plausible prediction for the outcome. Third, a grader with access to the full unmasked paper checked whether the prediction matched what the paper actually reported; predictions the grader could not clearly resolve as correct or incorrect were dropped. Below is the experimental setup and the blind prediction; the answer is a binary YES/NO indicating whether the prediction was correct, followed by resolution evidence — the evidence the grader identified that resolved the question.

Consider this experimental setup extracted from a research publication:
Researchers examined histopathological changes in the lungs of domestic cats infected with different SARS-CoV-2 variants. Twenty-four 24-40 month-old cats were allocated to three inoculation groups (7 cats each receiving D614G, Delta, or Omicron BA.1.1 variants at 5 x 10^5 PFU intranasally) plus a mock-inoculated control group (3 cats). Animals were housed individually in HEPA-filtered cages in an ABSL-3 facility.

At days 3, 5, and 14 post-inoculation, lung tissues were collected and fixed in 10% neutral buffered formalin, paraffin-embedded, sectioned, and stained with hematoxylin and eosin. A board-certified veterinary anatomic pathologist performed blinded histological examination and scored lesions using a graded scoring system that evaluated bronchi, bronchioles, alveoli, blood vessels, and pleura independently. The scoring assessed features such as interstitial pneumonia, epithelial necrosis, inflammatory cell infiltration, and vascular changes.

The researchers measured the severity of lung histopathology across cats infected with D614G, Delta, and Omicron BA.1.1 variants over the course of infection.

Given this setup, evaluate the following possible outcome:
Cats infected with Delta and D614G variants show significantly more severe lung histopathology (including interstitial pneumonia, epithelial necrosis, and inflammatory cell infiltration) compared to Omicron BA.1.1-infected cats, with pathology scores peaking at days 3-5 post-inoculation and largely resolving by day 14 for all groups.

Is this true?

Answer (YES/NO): YES